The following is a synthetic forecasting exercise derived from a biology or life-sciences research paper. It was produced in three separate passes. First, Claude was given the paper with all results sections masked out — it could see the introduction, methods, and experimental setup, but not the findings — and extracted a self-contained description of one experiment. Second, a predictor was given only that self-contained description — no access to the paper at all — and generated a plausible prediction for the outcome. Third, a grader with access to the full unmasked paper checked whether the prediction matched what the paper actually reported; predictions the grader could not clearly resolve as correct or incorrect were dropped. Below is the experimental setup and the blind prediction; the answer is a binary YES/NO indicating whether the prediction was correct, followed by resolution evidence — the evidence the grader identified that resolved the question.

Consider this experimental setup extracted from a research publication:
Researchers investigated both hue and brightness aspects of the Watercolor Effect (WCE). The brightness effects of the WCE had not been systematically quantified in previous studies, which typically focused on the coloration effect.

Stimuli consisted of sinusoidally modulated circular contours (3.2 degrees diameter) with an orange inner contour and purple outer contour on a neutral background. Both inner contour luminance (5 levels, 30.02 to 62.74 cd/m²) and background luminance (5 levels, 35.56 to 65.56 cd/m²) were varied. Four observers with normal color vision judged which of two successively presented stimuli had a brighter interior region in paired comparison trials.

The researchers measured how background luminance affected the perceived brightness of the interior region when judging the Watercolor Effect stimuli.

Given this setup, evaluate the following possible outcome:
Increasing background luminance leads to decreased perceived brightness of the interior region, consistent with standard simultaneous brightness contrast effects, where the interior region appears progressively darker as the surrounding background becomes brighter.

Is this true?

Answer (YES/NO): NO